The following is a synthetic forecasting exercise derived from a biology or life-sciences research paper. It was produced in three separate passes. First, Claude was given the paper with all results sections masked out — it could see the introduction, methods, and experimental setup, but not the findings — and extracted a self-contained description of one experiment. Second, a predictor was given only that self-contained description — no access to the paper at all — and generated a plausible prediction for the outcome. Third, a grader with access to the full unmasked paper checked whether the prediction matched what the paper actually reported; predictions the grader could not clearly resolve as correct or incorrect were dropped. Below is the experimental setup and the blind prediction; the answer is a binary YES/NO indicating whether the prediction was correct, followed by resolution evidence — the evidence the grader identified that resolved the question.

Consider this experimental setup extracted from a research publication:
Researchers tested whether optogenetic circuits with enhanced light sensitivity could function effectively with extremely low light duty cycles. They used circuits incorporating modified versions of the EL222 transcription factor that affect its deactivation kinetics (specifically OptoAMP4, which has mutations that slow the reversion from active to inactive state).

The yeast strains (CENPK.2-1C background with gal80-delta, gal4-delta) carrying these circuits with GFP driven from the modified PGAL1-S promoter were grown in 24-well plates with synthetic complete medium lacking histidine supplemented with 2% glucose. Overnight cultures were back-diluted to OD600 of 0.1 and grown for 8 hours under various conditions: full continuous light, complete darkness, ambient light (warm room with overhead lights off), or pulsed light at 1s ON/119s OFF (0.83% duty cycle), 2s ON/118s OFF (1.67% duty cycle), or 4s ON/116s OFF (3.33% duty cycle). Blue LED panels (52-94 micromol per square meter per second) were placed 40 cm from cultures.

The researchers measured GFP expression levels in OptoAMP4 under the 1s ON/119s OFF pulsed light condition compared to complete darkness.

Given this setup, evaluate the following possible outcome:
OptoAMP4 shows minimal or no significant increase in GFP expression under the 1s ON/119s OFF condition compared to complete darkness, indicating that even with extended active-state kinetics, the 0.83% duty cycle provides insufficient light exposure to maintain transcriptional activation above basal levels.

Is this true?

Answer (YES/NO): NO